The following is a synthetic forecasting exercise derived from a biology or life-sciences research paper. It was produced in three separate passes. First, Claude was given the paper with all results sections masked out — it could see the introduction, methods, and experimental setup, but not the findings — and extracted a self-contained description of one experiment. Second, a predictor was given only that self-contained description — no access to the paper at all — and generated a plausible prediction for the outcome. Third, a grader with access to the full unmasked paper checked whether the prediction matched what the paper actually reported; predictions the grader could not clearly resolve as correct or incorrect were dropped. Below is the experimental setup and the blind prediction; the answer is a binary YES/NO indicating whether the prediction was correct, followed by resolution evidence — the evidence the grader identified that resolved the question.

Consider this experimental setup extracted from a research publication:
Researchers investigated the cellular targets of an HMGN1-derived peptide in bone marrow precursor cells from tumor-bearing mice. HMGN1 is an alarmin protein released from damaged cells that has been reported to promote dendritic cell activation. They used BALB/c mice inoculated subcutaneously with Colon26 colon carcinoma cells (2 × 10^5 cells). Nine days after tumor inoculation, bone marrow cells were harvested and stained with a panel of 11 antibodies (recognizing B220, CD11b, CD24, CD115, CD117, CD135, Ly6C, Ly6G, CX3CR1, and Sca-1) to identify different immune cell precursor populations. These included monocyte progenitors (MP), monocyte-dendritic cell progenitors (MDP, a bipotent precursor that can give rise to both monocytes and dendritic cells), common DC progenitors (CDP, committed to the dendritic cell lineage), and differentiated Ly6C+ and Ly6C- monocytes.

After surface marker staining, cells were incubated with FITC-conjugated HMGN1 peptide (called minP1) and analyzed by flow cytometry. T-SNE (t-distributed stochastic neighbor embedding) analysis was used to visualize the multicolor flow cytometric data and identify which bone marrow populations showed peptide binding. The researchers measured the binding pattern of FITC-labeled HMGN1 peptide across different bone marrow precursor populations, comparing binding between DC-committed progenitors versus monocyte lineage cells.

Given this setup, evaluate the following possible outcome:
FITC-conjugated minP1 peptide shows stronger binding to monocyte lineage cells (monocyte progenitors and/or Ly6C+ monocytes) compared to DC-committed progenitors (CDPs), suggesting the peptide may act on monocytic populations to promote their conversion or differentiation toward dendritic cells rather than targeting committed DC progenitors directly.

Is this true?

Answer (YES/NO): NO